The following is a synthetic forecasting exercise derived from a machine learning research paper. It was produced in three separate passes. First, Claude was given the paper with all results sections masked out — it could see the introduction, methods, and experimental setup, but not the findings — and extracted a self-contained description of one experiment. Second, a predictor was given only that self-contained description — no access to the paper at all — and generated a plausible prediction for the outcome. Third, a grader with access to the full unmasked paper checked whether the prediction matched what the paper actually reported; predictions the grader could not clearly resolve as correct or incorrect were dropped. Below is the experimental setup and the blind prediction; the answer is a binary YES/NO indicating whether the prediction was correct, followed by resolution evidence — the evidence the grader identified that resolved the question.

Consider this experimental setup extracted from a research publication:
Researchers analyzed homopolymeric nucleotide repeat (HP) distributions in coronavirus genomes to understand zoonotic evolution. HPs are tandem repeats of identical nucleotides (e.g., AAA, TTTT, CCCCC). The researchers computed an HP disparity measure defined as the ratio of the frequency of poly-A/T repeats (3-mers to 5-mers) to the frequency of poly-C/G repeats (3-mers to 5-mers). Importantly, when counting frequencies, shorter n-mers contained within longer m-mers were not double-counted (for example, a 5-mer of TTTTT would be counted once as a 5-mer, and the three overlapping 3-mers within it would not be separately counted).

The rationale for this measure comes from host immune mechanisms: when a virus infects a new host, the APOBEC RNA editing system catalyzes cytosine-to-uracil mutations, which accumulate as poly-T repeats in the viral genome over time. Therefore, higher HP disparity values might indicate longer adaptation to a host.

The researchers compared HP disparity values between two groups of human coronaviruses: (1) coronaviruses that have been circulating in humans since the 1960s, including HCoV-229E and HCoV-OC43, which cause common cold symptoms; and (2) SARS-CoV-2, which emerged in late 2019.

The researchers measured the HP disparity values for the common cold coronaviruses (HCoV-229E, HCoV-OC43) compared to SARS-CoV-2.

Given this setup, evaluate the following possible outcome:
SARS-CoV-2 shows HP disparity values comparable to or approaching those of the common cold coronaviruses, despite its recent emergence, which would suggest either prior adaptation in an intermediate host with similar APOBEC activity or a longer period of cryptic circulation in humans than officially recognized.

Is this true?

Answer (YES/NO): NO